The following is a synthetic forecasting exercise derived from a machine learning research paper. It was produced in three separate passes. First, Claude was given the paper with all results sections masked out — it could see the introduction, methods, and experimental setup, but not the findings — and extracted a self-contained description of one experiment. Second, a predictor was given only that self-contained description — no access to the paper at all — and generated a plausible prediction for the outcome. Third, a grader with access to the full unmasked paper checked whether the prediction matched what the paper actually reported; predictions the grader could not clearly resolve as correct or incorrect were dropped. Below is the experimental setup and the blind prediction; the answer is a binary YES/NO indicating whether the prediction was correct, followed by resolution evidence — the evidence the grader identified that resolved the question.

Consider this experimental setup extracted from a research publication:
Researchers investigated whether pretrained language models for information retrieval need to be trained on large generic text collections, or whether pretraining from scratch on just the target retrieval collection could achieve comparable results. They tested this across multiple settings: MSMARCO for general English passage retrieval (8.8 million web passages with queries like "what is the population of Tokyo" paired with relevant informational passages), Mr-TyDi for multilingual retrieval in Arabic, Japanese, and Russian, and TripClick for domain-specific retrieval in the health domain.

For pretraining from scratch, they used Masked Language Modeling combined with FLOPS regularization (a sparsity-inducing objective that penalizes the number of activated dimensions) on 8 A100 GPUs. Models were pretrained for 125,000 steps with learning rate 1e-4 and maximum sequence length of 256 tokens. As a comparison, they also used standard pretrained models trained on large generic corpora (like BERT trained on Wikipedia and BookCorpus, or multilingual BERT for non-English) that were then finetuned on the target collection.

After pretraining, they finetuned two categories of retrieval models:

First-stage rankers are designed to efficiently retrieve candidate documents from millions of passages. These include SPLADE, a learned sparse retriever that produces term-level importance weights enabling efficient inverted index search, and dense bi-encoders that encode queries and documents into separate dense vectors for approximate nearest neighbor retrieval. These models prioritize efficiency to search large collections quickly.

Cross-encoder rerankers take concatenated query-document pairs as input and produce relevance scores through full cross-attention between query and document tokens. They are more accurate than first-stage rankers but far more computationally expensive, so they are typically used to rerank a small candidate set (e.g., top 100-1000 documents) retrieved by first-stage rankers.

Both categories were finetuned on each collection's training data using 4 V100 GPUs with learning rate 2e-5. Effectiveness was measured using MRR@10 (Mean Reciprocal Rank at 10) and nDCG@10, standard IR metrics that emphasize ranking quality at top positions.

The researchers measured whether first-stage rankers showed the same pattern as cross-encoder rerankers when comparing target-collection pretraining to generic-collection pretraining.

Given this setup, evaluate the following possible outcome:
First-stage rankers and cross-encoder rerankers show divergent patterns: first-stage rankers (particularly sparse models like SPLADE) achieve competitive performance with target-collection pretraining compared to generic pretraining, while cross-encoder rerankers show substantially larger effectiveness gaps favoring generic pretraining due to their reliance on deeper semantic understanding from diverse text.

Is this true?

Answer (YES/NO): NO